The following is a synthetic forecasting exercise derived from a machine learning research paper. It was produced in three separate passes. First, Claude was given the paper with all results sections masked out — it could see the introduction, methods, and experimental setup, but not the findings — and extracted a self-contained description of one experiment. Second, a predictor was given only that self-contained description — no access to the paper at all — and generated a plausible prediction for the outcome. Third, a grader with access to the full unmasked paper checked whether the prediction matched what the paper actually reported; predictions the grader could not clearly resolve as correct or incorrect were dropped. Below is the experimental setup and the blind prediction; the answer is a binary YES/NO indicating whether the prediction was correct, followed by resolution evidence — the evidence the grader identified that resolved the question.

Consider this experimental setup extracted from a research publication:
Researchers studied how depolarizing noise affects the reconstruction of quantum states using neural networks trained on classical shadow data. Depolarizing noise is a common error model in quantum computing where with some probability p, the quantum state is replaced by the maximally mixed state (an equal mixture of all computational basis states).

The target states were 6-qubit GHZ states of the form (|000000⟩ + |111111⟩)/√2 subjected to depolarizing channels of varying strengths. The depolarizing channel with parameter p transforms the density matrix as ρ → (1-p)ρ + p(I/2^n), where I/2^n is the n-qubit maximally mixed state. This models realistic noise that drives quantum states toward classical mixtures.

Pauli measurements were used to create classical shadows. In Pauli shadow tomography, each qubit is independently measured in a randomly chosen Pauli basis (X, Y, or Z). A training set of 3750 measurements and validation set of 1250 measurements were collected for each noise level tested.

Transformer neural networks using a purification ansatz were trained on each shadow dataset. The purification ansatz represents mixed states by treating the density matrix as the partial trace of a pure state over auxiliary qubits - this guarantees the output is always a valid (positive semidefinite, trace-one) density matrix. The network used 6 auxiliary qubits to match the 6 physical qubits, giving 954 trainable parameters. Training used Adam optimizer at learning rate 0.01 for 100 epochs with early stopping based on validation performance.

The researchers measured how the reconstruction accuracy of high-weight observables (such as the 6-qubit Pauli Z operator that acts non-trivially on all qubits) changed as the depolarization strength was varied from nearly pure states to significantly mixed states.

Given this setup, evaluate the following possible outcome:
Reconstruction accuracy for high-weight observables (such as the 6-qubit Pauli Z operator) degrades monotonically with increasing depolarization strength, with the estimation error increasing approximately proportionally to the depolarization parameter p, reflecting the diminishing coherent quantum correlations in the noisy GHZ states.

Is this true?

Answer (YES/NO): NO